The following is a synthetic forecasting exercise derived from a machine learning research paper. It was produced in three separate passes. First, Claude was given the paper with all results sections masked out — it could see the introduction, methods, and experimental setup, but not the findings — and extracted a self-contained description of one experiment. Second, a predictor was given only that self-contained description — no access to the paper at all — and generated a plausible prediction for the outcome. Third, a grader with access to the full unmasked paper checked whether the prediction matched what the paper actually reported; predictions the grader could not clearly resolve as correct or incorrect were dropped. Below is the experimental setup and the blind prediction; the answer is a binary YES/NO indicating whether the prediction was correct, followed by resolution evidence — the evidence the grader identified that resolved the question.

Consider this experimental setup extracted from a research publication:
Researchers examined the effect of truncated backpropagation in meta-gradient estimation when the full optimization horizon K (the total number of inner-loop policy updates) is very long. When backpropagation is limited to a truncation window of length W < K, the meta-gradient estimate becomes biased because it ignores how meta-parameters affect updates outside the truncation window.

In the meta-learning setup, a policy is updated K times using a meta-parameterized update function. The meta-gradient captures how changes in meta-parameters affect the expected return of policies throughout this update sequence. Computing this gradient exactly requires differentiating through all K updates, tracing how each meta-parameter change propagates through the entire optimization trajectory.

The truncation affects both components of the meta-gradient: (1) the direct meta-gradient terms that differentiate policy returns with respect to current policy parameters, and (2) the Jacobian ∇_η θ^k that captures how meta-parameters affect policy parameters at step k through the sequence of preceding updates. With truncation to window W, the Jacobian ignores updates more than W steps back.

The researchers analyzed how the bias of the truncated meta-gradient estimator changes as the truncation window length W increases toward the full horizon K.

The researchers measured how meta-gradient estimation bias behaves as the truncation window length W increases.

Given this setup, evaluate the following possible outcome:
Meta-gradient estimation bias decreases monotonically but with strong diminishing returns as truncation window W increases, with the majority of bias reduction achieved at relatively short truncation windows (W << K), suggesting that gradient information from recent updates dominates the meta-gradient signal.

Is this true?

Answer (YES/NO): NO